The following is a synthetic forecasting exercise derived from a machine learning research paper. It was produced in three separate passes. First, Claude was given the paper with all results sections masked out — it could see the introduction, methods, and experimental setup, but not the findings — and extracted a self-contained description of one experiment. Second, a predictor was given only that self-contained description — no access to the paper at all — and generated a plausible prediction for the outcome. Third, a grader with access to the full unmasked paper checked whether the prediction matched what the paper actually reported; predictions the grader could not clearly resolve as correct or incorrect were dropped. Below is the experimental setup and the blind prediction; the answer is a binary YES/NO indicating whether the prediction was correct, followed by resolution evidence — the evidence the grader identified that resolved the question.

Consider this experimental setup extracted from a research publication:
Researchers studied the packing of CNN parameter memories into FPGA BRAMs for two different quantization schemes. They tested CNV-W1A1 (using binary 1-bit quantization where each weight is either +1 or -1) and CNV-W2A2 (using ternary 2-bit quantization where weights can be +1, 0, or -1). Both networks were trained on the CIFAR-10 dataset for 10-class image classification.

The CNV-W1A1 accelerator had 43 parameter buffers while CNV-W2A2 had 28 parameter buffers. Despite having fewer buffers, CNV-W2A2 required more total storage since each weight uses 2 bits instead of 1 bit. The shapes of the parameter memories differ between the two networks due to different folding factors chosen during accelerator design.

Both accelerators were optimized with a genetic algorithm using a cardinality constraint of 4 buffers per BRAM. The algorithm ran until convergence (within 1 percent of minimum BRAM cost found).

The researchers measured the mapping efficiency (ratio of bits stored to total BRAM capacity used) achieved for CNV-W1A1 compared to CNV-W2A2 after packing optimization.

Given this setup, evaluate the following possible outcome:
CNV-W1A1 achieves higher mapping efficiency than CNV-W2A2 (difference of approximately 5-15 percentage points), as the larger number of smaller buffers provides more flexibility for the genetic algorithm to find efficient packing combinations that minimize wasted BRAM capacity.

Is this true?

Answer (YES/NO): NO